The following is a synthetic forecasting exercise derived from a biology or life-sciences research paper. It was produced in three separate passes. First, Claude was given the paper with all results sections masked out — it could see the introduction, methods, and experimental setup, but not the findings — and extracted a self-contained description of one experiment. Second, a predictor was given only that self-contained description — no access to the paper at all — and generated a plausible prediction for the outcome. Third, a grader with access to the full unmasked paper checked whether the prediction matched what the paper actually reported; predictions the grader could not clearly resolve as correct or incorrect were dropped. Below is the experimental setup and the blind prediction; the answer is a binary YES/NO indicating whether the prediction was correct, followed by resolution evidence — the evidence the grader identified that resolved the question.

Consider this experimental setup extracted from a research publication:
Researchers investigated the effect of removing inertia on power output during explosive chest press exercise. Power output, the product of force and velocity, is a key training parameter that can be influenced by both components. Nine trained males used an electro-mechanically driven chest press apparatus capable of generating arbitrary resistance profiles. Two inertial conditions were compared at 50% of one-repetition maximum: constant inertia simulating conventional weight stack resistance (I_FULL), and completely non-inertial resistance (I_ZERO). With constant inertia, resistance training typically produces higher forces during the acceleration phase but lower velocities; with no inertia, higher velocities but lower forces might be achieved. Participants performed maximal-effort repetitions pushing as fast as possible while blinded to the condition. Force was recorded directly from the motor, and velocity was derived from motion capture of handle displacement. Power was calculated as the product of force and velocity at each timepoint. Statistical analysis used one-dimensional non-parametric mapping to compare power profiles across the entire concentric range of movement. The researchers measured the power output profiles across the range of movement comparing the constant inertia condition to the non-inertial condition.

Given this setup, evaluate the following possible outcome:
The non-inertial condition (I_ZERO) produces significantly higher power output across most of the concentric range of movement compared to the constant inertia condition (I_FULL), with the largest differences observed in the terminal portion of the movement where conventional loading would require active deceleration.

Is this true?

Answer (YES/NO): NO